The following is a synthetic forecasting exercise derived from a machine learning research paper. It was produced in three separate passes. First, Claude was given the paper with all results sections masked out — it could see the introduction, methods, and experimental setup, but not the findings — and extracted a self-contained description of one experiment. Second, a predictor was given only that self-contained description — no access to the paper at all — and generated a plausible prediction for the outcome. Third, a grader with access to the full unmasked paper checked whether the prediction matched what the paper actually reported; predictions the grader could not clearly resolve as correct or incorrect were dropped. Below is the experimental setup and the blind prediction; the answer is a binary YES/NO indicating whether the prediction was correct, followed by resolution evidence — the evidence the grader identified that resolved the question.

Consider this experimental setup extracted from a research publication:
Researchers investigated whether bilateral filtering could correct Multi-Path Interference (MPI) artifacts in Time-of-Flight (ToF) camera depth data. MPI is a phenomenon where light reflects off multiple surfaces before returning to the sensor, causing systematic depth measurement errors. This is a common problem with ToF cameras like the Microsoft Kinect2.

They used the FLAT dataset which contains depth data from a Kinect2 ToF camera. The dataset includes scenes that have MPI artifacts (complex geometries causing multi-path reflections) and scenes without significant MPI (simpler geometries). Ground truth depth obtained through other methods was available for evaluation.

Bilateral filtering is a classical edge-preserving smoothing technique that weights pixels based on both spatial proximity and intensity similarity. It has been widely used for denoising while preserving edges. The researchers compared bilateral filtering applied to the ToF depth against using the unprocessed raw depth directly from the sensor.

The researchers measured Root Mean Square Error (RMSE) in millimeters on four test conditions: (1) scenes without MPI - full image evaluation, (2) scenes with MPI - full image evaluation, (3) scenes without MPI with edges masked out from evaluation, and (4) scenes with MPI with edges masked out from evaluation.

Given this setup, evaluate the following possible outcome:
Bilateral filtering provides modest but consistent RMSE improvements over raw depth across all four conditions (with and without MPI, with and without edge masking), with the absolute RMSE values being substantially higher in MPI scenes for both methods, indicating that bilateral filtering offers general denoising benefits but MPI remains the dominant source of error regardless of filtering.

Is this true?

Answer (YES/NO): NO